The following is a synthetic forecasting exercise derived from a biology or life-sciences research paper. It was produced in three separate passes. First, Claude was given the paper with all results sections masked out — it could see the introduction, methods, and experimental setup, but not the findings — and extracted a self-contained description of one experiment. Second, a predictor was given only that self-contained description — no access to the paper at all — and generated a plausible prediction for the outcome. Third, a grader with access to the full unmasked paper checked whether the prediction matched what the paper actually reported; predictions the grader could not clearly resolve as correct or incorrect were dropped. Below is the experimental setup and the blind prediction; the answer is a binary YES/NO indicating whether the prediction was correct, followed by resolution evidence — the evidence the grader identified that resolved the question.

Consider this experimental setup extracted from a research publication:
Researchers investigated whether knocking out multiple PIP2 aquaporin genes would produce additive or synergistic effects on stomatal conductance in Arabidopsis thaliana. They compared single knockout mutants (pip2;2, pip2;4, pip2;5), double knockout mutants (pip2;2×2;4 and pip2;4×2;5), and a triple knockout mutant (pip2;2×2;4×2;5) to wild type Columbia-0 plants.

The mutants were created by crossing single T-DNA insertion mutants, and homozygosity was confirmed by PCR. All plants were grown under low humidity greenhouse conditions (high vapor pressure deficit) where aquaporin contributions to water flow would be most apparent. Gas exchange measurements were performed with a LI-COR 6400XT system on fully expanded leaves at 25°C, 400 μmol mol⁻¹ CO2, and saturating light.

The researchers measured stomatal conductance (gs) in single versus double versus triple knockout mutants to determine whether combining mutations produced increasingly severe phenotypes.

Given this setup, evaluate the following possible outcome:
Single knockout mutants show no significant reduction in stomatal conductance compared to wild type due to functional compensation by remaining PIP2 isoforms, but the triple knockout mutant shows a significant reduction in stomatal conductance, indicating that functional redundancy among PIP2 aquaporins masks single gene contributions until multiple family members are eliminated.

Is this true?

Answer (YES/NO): NO